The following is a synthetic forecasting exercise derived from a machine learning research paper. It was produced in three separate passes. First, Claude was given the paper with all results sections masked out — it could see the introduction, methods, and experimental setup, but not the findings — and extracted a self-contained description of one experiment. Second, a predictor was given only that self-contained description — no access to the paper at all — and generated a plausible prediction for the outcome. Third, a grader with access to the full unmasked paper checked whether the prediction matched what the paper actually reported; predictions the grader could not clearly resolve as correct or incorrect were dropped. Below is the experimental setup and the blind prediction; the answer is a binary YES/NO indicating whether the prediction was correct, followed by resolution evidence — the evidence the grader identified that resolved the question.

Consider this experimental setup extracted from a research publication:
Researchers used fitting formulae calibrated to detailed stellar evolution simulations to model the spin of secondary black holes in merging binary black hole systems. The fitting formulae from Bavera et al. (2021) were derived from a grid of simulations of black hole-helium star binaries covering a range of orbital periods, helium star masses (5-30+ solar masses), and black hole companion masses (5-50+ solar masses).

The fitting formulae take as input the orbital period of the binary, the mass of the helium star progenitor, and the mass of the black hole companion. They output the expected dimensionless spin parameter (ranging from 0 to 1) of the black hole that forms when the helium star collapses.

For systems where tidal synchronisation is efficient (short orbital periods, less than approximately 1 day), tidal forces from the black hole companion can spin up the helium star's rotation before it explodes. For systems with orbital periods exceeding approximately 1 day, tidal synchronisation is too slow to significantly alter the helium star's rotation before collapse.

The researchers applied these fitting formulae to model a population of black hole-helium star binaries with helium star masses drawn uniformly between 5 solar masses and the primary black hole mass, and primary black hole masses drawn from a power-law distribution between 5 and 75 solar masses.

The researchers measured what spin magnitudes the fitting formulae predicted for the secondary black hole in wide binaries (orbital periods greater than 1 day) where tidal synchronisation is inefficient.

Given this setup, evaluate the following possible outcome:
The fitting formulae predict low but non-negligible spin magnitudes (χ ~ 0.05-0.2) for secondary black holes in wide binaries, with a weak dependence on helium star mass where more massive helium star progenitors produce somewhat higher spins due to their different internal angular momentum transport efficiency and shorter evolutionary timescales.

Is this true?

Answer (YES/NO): NO